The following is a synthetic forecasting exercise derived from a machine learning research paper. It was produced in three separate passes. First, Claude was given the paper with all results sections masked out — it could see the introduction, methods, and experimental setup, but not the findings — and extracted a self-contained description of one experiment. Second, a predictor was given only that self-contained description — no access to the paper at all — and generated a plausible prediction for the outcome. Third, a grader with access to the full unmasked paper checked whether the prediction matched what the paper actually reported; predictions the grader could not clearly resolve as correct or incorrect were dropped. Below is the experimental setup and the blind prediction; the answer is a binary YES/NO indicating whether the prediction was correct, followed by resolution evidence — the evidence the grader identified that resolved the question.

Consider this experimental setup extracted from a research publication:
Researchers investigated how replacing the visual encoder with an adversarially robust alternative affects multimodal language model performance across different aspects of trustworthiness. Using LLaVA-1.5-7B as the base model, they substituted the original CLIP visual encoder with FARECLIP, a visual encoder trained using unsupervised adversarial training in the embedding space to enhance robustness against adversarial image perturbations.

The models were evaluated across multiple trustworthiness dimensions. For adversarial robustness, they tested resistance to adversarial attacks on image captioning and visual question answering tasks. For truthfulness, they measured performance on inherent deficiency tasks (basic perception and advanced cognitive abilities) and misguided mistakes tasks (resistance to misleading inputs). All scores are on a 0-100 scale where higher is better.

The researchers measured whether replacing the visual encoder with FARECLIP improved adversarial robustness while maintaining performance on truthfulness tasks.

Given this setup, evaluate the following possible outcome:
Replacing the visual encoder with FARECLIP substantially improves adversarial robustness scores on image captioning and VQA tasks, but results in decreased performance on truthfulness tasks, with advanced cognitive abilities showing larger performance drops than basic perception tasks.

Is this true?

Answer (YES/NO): NO